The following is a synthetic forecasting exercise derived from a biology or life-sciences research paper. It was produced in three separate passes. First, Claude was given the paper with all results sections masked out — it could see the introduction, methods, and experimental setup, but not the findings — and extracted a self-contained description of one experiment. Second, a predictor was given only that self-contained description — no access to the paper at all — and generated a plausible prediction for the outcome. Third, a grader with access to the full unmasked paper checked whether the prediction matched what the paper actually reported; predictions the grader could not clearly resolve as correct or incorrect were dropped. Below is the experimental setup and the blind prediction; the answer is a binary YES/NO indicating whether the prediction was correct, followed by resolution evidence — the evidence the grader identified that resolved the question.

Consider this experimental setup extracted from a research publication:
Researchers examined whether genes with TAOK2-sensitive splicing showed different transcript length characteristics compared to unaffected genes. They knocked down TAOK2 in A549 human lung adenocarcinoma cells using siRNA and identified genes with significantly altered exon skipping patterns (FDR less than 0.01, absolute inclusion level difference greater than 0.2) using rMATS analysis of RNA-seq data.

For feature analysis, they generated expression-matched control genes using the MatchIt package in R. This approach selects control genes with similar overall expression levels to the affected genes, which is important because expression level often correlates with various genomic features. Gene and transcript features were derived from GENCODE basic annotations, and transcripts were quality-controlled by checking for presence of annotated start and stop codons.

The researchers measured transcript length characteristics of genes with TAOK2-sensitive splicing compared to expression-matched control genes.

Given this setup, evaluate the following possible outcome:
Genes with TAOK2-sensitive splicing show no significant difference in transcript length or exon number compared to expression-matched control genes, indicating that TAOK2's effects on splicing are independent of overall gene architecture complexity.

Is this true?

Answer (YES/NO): NO